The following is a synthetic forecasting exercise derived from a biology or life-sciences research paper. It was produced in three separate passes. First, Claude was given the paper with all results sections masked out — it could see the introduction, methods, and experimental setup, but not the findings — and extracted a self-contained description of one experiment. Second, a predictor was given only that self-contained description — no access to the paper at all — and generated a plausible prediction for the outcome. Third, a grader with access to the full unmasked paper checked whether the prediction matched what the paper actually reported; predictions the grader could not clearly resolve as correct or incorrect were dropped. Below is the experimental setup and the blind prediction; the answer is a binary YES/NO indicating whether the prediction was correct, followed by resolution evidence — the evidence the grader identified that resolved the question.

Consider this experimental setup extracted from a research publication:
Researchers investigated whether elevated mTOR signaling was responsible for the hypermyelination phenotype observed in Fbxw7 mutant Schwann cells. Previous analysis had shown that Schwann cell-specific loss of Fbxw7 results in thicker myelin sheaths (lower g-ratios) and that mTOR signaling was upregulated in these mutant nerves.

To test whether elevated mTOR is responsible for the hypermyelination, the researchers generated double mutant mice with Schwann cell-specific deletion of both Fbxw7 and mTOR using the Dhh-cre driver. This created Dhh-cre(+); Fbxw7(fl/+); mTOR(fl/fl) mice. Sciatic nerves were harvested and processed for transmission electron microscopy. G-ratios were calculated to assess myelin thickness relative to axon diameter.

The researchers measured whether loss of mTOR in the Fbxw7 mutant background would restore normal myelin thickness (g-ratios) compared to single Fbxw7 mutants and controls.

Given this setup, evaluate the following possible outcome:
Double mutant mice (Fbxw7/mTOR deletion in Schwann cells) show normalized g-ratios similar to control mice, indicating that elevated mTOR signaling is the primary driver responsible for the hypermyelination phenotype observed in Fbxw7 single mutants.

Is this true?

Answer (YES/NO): NO